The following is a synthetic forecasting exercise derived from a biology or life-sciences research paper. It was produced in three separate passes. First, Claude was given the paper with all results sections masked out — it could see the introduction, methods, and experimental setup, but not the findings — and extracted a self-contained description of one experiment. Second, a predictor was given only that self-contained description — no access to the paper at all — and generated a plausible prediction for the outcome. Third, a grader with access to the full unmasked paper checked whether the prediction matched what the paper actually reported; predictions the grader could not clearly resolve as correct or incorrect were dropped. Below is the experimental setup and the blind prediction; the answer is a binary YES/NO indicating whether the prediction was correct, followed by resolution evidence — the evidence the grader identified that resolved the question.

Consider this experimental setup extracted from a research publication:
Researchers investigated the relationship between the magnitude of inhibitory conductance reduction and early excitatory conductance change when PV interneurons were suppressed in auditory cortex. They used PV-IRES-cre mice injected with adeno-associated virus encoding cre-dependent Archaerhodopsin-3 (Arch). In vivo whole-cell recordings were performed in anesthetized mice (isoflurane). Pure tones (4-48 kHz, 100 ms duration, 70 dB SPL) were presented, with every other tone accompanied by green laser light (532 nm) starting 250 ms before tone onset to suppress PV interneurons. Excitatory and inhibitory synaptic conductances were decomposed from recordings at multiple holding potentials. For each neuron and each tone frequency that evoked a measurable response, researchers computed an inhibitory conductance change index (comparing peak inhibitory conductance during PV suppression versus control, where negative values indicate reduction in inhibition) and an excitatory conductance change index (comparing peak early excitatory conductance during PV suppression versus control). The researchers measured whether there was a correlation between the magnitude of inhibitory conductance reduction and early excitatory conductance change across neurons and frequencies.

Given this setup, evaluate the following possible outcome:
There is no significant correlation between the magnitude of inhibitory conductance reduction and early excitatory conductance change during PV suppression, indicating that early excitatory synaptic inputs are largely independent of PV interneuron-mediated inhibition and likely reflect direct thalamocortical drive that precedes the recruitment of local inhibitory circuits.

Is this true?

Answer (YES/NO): YES